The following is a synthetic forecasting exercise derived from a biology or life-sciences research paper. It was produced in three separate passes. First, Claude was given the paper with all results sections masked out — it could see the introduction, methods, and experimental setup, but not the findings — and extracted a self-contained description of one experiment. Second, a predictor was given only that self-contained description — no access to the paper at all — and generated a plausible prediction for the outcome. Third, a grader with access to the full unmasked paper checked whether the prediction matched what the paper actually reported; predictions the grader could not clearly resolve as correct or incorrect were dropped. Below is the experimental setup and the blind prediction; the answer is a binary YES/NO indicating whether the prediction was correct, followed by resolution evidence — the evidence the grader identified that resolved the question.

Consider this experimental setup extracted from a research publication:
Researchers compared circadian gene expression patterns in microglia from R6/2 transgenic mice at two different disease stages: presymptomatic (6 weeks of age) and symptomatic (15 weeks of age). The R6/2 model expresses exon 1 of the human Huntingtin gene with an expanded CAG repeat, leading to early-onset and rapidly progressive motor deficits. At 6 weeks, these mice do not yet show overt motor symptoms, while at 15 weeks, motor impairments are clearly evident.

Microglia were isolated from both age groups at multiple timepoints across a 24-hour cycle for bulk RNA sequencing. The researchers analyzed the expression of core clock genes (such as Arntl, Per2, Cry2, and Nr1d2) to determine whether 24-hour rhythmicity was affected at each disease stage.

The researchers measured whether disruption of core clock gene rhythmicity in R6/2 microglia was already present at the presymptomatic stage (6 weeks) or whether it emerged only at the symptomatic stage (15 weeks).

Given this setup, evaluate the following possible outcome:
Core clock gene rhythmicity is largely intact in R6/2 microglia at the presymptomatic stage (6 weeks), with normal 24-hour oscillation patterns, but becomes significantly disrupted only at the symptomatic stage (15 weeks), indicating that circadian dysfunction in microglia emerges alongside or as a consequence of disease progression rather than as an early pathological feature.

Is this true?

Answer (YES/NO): YES